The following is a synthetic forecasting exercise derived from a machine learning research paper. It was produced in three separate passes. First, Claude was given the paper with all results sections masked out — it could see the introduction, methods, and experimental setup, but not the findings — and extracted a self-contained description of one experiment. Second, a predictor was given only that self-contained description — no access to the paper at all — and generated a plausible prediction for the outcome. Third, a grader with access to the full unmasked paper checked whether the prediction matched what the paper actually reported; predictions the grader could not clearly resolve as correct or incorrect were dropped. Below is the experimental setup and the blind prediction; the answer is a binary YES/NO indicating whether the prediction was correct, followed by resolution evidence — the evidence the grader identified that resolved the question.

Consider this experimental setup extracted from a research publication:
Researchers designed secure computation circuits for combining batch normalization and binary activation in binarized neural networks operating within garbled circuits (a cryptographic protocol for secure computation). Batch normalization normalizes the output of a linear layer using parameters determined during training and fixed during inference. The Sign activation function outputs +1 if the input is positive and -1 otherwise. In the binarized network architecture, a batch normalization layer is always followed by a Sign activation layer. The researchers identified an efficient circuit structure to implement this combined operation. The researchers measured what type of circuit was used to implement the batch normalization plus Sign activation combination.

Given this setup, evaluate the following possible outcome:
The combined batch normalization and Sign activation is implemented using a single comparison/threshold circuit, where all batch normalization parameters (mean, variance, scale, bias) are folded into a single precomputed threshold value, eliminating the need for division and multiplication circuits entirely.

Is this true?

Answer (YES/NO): NO